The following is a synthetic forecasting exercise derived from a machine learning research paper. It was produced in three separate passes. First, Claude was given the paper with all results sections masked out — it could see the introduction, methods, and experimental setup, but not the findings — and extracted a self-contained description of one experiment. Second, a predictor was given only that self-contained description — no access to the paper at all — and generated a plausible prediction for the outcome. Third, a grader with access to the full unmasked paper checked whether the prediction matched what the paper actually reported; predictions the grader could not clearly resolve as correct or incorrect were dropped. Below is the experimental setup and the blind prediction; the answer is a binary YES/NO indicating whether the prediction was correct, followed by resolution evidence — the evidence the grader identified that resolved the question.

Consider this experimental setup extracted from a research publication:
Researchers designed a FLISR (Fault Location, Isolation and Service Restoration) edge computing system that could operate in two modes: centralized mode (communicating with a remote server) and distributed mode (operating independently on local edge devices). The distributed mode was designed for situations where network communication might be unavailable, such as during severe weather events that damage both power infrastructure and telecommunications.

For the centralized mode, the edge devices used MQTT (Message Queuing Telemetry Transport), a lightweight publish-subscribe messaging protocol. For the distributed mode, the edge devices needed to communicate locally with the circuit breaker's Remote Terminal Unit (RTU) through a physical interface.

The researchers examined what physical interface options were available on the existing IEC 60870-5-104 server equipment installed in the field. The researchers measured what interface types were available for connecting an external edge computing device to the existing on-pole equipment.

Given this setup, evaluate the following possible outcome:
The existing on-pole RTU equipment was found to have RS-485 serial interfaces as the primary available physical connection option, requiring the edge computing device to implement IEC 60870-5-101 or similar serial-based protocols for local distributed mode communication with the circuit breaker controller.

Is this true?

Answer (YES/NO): NO